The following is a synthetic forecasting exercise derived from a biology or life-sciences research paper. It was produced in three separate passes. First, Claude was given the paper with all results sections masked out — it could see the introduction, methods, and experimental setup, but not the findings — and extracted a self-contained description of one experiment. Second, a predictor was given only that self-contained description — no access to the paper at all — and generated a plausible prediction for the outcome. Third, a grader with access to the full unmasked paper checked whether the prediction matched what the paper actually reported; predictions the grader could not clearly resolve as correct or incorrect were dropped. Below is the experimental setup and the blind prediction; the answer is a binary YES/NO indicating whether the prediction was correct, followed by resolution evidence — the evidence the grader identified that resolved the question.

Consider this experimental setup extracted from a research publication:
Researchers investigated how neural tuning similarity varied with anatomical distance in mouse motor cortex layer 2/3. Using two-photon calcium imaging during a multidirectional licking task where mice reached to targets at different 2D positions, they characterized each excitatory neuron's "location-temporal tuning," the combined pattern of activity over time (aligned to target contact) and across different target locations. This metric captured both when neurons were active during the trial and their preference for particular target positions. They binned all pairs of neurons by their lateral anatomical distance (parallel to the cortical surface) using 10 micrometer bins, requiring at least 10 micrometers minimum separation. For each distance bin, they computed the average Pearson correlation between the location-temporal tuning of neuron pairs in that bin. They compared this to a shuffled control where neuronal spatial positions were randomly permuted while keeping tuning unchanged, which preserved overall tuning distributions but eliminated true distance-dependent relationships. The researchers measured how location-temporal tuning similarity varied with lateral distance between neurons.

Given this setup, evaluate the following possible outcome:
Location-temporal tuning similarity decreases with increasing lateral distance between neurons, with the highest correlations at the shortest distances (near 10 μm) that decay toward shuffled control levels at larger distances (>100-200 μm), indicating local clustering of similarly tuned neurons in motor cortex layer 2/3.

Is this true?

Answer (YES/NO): YES